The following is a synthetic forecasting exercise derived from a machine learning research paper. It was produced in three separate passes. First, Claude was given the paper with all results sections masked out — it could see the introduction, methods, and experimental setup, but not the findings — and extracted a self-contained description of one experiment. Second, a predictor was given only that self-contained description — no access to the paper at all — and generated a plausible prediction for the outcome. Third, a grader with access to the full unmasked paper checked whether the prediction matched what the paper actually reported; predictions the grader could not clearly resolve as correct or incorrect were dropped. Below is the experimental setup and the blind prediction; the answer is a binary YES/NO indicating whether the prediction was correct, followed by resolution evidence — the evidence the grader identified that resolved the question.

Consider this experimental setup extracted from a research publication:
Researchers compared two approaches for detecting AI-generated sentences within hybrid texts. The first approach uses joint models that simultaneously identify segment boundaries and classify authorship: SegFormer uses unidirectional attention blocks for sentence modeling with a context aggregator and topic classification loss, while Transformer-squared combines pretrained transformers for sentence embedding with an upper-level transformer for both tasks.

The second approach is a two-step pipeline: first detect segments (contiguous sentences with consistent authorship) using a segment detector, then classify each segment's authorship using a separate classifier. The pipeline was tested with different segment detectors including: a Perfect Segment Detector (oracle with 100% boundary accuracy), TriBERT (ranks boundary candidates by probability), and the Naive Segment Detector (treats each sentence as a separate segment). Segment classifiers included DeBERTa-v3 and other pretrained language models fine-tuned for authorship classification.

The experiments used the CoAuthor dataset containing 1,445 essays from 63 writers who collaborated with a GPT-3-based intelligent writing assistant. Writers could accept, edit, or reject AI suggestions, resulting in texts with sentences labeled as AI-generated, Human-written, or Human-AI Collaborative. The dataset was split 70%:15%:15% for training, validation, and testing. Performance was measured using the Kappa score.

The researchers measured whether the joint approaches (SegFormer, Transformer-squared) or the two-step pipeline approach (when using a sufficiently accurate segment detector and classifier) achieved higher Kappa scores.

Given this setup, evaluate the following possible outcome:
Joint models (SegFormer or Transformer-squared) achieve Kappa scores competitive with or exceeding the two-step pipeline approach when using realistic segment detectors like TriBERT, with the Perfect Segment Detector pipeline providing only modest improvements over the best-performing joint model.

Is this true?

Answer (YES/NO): NO